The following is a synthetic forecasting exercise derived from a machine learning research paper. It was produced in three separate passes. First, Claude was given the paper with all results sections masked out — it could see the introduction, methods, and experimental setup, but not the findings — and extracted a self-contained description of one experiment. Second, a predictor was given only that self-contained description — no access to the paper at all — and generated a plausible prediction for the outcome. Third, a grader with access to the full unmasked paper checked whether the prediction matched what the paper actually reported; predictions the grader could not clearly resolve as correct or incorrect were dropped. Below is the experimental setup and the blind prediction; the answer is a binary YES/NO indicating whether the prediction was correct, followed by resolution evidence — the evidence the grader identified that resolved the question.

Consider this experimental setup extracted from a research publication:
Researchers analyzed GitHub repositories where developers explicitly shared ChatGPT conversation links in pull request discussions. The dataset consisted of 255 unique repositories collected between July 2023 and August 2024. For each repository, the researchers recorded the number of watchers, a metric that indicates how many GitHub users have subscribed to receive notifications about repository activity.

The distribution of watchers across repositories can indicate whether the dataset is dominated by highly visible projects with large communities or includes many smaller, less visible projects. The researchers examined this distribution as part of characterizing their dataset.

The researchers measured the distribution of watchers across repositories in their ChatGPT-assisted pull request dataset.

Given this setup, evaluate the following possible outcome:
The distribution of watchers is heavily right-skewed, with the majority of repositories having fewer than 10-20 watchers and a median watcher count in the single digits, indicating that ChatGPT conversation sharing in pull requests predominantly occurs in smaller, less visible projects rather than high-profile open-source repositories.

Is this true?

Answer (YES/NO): NO